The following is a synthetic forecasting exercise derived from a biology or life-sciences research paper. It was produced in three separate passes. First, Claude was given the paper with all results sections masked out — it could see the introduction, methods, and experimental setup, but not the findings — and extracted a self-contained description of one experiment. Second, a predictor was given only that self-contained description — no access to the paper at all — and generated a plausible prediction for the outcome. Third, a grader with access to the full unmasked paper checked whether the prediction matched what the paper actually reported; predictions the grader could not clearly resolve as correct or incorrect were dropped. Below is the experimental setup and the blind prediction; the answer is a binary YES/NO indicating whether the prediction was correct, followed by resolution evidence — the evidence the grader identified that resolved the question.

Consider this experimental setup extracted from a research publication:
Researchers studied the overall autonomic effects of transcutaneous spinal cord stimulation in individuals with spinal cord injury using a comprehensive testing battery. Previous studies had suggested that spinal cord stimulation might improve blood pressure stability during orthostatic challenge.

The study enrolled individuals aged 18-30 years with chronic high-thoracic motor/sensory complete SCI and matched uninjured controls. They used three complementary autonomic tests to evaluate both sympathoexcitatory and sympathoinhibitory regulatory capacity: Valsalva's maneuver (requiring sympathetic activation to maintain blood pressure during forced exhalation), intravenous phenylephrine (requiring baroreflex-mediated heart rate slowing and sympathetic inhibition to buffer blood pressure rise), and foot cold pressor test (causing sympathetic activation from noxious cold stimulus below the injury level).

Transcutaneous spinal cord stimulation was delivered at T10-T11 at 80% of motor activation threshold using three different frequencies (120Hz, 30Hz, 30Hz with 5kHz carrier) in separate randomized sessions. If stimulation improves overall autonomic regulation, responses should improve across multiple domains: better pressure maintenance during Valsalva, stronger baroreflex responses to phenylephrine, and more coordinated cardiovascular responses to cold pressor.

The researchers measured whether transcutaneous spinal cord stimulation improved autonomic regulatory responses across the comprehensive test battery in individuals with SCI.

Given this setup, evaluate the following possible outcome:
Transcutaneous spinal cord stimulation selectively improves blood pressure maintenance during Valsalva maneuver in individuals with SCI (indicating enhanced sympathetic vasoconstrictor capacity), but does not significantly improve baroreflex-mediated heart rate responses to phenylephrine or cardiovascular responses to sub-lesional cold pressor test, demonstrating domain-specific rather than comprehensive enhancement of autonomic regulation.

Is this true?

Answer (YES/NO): YES